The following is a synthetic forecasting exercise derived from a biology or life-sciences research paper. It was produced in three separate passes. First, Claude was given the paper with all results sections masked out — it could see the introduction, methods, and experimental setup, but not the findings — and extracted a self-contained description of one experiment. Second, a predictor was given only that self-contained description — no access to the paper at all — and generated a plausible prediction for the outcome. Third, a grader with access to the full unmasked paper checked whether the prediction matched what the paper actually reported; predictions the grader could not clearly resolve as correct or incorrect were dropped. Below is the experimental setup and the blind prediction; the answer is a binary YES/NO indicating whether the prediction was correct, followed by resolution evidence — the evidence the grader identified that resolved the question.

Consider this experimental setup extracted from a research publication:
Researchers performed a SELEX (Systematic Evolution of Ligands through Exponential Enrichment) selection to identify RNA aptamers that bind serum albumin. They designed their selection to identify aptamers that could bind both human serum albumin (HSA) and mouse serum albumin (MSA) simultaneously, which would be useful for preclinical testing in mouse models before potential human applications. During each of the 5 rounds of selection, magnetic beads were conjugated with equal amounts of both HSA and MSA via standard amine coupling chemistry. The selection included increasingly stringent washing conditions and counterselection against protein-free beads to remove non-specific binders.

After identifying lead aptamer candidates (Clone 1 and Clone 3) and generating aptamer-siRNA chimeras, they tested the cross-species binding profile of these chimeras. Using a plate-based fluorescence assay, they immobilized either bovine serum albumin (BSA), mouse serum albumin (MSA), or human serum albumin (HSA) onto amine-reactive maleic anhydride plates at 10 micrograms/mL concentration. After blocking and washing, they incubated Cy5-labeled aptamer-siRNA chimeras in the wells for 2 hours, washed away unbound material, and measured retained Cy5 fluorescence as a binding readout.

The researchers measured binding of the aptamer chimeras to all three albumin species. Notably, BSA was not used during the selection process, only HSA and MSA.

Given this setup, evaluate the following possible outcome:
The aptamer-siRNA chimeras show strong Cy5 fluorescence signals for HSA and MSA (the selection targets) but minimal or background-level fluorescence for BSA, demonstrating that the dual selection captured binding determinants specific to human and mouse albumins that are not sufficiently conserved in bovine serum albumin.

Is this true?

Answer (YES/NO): NO